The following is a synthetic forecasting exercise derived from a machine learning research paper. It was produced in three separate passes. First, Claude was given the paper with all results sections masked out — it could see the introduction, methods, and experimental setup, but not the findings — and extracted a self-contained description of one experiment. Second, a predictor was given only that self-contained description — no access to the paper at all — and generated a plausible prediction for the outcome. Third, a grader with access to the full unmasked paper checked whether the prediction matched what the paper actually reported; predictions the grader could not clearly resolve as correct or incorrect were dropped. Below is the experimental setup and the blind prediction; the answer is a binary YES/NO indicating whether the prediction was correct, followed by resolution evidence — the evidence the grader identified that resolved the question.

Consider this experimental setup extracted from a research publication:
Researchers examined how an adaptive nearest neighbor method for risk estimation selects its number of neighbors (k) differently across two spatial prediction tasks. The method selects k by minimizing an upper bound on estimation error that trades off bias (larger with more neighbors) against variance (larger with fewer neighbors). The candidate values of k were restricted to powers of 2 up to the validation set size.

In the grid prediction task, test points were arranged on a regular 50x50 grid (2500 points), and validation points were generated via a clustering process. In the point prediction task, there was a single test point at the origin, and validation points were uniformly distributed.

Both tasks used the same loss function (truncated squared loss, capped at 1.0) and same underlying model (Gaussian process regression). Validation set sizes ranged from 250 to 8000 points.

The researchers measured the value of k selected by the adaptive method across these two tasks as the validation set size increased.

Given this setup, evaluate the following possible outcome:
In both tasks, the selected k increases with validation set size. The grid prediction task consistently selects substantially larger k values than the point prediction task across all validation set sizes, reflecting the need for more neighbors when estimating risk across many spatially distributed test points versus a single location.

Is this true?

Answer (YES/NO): NO